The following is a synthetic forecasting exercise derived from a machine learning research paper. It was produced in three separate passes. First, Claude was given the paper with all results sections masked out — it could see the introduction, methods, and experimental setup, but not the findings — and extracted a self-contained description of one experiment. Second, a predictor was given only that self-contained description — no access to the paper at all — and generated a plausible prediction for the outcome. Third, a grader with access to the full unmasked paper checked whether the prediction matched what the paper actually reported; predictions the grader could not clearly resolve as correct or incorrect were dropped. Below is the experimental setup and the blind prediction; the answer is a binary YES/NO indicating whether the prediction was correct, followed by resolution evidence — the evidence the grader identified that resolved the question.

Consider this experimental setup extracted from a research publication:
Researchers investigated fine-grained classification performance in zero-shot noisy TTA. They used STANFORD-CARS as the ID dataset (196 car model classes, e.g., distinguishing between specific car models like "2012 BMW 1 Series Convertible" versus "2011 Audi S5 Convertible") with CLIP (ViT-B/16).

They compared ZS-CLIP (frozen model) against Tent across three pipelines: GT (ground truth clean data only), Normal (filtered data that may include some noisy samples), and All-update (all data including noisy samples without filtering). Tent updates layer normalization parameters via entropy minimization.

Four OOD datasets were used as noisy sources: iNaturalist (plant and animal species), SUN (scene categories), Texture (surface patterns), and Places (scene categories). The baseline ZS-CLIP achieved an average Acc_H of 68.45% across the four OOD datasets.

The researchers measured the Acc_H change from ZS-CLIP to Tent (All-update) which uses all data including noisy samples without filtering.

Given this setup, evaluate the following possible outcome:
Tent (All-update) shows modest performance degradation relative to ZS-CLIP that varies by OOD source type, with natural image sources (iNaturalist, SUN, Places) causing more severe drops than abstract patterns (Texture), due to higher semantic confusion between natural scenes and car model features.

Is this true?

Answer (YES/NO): NO